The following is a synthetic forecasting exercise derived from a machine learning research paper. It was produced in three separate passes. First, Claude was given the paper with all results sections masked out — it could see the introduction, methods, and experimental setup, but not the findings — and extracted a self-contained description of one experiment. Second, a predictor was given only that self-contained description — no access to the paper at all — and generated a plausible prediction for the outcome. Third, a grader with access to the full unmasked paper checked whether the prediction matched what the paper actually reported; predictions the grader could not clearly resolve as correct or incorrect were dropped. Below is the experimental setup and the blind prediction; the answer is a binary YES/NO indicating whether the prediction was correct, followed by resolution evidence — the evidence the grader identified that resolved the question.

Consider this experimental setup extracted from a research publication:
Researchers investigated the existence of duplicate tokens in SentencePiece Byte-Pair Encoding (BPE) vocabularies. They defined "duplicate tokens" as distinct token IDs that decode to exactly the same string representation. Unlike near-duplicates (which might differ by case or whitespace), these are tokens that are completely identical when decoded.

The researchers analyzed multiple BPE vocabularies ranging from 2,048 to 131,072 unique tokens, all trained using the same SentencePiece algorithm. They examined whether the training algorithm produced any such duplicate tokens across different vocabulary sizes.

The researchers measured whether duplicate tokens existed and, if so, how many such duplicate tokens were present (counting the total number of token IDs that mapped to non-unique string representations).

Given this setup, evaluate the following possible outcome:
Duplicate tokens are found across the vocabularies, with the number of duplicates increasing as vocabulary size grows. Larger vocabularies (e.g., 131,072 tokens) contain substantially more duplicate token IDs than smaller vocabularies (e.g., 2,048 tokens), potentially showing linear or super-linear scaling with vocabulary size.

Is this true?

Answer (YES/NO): NO